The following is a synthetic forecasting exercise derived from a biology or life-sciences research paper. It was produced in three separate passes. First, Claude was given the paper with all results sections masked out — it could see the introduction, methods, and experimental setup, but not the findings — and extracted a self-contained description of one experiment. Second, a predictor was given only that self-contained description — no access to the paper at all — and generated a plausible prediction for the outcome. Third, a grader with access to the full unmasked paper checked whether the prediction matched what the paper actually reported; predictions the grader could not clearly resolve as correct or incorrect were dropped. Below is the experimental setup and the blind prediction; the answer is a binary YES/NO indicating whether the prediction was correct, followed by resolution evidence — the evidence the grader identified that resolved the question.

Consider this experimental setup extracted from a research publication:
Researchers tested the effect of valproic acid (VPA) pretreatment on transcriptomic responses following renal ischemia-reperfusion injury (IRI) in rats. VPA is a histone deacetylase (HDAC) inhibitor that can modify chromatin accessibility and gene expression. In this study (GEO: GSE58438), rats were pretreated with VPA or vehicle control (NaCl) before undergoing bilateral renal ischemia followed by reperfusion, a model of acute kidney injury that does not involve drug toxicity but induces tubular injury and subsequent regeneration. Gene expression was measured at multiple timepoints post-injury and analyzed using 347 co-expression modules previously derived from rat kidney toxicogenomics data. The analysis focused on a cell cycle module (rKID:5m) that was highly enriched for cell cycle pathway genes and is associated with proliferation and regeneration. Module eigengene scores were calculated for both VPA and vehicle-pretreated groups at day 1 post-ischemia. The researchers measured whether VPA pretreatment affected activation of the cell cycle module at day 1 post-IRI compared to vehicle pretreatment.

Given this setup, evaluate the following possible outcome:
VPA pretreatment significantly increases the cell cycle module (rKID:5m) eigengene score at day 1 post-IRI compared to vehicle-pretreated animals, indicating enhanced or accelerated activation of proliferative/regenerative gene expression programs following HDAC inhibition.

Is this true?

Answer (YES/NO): YES